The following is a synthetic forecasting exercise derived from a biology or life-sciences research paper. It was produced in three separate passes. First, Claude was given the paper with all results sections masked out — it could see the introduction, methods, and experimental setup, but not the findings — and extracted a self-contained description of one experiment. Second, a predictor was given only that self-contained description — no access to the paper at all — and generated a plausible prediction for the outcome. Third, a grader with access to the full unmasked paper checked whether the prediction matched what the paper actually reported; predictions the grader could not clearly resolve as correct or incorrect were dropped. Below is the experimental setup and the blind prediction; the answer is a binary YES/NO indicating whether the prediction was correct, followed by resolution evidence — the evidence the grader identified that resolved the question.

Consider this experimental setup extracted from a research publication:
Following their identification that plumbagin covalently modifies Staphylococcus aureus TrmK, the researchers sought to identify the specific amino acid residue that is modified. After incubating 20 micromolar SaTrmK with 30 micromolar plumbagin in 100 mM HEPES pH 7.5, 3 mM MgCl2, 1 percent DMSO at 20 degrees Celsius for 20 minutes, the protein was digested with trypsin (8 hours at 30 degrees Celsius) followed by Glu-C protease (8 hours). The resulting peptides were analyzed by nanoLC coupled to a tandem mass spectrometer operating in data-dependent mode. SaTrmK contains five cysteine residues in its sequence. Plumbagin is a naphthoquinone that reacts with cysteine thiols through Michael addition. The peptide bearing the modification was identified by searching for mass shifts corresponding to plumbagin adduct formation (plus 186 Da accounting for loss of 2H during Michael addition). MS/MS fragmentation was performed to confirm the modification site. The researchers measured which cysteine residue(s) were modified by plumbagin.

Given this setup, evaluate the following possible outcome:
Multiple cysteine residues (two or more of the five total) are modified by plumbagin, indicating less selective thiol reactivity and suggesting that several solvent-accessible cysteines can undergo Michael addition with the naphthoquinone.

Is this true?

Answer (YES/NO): NO